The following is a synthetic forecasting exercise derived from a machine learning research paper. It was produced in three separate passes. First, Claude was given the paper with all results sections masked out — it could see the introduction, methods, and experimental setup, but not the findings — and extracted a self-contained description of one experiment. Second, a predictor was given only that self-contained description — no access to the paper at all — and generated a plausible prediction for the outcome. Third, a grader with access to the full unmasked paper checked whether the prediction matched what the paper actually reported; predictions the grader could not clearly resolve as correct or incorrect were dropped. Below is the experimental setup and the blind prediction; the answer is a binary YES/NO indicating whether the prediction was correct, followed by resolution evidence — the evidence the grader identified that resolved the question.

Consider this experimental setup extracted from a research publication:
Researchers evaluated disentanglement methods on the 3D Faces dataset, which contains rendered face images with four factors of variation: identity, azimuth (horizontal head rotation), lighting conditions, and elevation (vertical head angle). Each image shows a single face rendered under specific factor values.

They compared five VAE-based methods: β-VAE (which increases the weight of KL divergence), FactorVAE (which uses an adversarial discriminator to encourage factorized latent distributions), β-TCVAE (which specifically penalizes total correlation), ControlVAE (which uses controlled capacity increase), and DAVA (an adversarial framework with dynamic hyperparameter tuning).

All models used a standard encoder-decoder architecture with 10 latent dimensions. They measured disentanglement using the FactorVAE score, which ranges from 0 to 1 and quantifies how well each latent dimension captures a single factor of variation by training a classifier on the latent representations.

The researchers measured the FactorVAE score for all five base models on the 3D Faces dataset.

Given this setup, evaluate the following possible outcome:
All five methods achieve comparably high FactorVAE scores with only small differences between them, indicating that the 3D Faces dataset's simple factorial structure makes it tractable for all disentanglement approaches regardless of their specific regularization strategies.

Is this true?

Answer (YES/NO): YES